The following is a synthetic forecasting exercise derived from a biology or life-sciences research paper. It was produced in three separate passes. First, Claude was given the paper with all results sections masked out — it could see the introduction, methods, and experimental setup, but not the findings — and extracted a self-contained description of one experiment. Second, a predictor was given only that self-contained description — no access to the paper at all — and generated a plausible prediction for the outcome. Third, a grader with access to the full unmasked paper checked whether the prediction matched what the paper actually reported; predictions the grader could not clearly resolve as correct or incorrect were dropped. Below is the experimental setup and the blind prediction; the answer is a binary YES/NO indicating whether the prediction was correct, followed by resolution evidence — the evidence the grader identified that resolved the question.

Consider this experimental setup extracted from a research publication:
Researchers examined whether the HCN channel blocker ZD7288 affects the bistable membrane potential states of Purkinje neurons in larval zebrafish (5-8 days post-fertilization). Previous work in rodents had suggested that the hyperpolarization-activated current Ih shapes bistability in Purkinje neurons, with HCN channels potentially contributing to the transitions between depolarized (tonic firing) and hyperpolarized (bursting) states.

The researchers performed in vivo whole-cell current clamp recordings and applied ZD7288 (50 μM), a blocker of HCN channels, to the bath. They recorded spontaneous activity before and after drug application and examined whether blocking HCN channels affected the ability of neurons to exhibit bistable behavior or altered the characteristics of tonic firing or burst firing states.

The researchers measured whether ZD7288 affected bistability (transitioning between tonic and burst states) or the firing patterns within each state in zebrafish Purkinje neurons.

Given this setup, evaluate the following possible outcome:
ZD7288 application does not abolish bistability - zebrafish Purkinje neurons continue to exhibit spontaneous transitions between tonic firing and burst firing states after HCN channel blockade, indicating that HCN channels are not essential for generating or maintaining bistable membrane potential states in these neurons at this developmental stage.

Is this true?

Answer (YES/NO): YES